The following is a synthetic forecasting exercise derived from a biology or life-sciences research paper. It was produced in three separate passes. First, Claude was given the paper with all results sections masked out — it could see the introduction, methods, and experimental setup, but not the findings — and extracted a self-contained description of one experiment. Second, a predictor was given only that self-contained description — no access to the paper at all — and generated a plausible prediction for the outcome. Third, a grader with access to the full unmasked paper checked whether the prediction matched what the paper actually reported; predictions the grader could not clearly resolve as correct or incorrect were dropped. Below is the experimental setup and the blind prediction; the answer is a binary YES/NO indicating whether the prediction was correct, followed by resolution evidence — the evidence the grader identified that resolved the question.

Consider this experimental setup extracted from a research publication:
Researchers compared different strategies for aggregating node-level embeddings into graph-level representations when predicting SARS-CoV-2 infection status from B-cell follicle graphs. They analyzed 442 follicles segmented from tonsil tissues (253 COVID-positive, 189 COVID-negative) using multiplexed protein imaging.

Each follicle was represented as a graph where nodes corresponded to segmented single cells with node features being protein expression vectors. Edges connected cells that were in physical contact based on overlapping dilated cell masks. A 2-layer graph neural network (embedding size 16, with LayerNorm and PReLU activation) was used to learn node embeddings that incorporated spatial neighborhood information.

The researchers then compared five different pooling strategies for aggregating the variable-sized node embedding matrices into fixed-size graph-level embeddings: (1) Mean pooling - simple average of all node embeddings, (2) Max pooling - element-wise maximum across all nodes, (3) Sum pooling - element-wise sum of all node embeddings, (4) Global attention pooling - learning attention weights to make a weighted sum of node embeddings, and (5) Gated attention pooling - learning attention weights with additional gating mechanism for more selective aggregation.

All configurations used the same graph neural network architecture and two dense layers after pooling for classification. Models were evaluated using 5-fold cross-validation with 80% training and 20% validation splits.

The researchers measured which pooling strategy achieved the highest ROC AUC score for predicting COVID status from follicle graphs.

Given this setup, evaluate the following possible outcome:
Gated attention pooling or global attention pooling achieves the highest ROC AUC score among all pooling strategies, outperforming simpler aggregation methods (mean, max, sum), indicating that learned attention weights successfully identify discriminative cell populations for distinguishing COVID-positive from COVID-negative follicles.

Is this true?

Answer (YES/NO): NO